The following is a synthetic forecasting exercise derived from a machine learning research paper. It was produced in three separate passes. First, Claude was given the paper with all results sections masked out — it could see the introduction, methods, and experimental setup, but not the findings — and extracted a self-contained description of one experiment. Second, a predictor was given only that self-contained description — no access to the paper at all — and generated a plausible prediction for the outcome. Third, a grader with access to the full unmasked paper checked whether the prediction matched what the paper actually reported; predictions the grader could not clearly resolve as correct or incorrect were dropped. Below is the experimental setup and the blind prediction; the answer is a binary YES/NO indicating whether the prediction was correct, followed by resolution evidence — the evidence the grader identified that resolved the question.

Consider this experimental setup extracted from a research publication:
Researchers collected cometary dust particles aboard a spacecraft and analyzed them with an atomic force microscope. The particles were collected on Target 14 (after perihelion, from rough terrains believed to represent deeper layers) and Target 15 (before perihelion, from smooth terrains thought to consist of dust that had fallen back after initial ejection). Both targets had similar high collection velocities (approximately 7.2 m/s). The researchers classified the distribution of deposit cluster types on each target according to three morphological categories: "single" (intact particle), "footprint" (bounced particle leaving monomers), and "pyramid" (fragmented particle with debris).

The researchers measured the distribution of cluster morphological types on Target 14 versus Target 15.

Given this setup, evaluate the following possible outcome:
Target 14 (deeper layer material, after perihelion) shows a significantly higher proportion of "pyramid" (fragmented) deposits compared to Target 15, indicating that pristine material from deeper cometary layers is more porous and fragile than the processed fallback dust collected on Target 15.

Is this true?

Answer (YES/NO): NO